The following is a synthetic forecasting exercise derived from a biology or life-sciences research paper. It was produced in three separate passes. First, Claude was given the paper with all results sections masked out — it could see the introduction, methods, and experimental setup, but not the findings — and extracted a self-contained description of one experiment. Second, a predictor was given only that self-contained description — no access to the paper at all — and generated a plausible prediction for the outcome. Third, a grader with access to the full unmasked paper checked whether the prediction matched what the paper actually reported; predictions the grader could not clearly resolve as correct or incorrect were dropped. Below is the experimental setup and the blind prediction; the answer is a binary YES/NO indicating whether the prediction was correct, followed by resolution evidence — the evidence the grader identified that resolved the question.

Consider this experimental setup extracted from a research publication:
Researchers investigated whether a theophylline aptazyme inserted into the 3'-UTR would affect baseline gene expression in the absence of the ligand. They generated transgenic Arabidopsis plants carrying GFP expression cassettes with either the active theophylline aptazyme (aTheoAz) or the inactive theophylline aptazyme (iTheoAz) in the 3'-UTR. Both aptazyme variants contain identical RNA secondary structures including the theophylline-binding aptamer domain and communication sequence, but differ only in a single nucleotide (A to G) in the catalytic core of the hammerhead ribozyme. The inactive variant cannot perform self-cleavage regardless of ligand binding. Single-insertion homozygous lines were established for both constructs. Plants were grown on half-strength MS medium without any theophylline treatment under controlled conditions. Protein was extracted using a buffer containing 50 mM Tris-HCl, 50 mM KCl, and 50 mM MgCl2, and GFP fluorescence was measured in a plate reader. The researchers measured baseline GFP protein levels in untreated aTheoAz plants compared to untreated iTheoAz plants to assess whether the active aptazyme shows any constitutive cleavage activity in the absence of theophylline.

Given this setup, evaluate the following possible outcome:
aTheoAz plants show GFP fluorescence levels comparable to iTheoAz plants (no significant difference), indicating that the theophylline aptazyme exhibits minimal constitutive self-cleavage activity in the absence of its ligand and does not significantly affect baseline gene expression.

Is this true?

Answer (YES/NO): NO